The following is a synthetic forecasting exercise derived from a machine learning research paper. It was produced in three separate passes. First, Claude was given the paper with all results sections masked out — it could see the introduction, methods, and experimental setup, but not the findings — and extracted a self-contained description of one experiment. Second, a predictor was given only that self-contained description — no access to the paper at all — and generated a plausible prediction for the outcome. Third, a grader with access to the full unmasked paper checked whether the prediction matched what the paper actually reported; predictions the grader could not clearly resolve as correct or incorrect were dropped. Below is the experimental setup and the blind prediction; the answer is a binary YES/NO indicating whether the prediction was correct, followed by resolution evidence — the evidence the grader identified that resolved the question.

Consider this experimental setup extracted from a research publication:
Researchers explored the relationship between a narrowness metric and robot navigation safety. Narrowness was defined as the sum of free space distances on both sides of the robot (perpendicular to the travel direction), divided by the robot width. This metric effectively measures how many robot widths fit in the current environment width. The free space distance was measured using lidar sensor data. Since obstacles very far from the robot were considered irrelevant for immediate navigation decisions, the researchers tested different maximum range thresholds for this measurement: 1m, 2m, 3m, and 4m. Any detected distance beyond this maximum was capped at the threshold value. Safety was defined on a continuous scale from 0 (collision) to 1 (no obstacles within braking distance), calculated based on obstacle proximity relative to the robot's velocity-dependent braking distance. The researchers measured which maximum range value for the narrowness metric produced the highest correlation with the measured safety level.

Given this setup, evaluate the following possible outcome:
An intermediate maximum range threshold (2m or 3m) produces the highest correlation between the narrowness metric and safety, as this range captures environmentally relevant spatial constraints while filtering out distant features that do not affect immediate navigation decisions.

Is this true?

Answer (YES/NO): NO